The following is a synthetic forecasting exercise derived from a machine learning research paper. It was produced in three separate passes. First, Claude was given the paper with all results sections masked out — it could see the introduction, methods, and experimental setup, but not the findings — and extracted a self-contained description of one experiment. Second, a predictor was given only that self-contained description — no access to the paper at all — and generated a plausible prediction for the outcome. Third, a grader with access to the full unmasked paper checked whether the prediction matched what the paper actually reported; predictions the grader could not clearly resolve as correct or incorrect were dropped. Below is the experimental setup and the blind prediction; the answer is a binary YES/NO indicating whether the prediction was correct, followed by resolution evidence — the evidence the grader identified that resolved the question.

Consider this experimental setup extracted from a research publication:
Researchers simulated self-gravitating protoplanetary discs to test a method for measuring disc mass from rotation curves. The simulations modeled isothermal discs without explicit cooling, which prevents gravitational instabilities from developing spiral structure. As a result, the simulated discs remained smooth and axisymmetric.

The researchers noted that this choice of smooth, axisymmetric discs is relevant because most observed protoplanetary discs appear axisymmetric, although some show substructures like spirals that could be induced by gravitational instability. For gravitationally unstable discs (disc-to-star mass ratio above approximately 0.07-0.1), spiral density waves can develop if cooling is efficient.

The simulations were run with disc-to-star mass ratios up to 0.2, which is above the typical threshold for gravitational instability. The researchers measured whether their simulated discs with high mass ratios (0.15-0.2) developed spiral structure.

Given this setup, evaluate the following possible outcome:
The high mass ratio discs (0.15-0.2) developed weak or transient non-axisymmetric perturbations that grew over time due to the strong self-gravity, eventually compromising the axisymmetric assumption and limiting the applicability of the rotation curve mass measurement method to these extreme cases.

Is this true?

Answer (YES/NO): NO